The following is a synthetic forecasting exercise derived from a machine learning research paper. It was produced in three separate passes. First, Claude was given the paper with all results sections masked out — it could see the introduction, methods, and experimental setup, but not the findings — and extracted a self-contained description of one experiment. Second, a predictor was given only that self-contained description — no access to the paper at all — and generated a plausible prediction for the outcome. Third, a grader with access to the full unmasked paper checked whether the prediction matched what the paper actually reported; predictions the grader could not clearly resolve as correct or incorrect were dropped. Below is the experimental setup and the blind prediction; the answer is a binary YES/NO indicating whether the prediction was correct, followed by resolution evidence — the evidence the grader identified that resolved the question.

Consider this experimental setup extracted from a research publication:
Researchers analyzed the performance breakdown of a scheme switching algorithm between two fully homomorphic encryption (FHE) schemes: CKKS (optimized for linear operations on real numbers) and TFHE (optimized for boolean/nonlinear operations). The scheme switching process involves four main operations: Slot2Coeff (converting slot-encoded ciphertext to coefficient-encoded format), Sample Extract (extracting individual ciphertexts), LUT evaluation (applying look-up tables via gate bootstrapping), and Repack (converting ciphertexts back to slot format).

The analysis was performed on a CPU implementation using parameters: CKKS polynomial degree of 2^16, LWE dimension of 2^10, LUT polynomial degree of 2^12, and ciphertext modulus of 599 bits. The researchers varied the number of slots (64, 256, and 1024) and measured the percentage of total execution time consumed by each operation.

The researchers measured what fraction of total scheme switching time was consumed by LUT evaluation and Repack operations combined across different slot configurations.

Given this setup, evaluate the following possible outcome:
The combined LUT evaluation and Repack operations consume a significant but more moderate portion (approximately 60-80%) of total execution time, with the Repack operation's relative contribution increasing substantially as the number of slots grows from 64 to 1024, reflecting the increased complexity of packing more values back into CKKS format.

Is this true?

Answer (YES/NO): NO